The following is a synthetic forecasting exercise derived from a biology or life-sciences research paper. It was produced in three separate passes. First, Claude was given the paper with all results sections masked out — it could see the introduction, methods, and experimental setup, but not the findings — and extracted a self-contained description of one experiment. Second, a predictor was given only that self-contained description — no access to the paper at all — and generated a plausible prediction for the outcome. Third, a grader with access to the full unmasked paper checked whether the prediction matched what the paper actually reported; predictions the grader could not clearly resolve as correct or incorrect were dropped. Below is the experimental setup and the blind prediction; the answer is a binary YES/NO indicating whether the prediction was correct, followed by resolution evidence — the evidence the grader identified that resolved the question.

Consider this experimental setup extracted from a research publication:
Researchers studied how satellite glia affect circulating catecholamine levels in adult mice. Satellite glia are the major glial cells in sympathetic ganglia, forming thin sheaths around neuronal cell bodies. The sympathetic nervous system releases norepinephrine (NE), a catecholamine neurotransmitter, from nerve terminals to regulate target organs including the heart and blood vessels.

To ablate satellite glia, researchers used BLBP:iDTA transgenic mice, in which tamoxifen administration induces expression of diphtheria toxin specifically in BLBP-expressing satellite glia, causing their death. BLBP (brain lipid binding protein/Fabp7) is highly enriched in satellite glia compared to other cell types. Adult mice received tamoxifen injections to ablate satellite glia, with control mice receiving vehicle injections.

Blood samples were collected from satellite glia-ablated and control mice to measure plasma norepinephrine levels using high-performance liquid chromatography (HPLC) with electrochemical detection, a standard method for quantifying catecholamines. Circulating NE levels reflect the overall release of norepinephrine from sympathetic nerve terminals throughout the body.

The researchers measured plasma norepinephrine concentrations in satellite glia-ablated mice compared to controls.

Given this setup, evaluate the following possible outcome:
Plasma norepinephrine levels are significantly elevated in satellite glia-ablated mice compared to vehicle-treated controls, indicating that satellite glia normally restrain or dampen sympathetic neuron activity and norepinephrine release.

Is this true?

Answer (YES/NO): YES